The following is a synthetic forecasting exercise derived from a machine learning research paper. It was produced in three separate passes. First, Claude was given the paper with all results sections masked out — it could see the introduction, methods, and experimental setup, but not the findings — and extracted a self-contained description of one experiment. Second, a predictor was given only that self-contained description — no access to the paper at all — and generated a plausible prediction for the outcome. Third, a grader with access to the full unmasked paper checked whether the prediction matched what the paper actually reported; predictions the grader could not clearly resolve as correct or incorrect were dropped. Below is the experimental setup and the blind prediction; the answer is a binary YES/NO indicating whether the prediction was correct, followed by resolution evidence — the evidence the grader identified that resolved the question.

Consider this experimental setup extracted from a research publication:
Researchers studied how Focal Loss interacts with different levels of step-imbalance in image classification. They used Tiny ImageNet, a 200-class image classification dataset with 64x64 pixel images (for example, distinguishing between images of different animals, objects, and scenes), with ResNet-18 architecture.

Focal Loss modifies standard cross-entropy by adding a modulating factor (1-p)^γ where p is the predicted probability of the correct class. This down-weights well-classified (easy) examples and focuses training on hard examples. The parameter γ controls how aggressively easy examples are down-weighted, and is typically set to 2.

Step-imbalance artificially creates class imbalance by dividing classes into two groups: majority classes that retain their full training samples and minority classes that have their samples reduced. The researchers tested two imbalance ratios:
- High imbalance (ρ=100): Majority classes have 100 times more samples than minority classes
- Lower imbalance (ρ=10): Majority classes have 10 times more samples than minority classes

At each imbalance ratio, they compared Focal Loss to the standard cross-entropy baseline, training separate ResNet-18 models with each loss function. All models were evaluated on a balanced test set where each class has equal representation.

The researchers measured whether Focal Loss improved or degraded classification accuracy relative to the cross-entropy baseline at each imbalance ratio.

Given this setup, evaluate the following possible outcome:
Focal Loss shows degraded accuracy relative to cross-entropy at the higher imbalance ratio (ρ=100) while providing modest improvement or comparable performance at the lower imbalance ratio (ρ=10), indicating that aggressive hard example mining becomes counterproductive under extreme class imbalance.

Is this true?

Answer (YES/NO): NO